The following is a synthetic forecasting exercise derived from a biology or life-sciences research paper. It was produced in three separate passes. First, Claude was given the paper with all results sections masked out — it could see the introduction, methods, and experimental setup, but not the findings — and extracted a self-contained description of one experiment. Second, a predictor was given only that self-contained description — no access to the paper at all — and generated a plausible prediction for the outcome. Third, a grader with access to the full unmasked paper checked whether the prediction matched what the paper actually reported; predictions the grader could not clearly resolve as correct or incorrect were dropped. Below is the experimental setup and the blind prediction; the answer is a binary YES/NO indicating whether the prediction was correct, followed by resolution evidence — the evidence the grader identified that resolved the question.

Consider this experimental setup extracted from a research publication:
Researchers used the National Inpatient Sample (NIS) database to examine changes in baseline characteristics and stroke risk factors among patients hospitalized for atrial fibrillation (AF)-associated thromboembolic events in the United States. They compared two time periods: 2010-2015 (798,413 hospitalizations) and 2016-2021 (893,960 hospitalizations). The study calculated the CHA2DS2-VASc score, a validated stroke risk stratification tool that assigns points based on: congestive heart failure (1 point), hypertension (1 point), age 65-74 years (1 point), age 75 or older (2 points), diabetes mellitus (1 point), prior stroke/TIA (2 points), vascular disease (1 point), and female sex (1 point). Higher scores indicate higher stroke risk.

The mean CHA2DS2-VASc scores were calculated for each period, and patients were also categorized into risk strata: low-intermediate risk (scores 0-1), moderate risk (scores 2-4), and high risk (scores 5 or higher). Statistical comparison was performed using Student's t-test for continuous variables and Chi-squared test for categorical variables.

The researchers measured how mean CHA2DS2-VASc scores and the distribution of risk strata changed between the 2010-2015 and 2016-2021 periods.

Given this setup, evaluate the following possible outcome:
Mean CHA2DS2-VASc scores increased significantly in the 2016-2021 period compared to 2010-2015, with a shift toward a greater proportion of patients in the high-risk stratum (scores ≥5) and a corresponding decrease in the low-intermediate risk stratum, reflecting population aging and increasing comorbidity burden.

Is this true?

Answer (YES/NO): NO